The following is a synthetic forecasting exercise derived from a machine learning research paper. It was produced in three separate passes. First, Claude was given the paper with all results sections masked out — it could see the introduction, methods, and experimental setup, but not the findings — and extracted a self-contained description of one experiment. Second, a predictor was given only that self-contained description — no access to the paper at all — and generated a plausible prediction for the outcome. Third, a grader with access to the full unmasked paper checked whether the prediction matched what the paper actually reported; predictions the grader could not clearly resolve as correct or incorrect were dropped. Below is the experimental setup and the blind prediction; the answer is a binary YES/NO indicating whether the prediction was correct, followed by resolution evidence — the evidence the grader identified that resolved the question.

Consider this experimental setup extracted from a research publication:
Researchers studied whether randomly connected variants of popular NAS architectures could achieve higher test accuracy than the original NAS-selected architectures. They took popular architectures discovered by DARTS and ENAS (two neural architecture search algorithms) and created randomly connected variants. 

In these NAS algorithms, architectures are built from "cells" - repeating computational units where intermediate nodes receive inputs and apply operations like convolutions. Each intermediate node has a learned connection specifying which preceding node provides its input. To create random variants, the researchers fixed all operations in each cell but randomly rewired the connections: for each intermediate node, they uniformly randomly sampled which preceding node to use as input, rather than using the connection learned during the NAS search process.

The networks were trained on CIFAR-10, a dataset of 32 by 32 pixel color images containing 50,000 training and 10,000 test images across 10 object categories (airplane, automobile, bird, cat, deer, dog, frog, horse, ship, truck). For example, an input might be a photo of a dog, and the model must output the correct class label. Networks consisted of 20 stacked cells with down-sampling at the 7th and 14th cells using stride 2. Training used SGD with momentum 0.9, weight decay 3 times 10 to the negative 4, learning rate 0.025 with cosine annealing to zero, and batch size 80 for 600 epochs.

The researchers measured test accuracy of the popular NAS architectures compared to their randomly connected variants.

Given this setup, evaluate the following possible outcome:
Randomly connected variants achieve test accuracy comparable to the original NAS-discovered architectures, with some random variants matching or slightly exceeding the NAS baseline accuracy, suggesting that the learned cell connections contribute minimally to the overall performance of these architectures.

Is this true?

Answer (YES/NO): YES